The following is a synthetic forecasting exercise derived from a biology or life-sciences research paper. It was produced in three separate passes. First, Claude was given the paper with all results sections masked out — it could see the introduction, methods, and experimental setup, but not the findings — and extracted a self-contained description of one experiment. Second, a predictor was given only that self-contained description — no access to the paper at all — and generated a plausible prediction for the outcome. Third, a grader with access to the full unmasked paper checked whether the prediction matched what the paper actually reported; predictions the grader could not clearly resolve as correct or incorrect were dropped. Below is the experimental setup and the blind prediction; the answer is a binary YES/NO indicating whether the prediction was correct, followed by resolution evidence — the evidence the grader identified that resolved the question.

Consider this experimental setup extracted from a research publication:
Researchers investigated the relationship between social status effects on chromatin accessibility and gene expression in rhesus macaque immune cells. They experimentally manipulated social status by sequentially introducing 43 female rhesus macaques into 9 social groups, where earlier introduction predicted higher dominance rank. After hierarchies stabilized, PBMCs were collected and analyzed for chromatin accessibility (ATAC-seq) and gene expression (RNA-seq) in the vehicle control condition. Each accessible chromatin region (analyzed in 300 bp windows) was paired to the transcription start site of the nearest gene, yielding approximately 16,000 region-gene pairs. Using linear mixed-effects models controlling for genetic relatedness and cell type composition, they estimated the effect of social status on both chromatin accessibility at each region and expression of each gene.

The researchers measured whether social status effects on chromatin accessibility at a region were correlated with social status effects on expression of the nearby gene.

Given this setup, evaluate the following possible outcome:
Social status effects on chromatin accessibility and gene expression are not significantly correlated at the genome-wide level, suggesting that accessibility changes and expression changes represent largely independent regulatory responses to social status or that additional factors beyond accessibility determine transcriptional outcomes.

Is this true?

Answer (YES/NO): NO